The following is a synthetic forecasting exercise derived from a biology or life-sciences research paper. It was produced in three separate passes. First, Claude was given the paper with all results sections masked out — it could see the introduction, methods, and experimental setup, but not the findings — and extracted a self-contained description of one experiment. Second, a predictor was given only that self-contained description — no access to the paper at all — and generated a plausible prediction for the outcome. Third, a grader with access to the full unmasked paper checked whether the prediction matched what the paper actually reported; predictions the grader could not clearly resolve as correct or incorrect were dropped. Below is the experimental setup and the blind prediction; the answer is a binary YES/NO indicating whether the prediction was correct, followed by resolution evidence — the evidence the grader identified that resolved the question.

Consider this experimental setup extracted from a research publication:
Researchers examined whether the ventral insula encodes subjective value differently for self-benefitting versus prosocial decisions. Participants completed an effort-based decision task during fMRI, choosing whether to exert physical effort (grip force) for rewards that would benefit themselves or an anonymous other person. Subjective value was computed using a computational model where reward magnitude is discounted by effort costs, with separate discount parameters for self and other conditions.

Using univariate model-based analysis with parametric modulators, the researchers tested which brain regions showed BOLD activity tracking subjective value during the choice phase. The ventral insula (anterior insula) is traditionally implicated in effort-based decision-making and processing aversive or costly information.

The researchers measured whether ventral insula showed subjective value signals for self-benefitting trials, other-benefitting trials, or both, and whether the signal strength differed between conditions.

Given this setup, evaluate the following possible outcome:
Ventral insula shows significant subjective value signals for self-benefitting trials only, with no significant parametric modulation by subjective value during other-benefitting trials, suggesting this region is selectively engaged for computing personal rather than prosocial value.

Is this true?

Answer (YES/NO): NO